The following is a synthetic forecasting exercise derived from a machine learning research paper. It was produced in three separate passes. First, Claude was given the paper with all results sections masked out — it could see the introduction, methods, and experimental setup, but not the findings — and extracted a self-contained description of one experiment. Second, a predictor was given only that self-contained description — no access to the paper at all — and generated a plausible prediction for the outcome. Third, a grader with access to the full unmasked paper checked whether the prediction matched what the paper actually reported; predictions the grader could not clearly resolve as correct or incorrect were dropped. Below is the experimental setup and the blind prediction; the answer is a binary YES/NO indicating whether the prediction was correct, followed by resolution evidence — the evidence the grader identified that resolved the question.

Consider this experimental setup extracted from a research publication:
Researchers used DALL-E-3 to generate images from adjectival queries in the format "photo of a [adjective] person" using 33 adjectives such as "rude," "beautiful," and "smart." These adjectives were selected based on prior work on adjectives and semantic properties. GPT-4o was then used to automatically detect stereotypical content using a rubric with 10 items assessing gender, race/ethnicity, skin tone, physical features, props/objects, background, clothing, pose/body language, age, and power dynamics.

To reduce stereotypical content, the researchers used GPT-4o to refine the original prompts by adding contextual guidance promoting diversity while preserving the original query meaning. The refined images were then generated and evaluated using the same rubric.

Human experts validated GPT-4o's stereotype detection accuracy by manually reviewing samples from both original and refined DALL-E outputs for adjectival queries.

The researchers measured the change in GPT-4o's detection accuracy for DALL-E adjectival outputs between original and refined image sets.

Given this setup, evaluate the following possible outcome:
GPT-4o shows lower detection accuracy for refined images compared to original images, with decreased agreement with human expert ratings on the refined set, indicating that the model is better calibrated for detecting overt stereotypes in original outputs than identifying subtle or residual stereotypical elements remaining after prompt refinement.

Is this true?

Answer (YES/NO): NO